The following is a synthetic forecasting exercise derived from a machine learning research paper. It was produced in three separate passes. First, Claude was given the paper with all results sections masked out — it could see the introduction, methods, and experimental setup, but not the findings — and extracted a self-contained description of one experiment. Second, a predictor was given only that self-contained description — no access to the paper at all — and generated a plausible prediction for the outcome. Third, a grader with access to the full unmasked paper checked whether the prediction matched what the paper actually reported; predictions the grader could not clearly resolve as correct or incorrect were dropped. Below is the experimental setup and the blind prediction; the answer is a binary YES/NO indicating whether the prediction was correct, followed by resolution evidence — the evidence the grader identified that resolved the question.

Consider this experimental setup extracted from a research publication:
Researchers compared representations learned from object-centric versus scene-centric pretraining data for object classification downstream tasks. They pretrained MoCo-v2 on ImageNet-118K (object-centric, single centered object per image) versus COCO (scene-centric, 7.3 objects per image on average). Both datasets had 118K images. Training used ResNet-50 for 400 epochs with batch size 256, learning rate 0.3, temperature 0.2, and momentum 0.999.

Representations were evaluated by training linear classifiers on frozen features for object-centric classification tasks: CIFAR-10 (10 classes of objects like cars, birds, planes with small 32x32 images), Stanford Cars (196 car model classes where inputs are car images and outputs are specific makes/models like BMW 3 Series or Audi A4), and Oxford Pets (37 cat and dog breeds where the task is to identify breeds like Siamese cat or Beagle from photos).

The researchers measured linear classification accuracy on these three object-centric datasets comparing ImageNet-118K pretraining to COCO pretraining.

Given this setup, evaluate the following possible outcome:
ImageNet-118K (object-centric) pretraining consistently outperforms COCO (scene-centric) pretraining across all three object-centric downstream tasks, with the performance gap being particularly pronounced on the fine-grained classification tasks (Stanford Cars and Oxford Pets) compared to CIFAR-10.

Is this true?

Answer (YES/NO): NO